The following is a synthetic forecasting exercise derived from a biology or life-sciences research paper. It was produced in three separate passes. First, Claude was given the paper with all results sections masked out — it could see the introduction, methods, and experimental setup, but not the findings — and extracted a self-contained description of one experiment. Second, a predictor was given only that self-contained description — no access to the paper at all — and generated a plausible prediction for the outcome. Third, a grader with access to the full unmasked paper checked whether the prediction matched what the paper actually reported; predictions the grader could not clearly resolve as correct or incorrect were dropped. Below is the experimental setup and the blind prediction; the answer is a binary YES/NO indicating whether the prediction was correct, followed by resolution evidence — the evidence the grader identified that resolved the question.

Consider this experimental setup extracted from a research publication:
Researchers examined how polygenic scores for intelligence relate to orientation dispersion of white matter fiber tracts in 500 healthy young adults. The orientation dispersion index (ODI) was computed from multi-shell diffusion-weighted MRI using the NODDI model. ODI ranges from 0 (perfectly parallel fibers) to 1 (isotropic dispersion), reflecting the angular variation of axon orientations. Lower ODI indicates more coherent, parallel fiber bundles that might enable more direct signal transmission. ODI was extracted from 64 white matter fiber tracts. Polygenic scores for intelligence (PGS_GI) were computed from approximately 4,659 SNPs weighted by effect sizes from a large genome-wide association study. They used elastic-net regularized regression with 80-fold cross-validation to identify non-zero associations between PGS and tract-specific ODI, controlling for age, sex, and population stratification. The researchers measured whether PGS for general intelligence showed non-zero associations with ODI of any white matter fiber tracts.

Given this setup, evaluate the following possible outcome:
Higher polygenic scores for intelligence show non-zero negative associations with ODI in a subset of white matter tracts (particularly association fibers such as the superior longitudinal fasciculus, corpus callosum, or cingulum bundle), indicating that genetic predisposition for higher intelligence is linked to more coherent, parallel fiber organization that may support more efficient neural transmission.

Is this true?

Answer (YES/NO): NO